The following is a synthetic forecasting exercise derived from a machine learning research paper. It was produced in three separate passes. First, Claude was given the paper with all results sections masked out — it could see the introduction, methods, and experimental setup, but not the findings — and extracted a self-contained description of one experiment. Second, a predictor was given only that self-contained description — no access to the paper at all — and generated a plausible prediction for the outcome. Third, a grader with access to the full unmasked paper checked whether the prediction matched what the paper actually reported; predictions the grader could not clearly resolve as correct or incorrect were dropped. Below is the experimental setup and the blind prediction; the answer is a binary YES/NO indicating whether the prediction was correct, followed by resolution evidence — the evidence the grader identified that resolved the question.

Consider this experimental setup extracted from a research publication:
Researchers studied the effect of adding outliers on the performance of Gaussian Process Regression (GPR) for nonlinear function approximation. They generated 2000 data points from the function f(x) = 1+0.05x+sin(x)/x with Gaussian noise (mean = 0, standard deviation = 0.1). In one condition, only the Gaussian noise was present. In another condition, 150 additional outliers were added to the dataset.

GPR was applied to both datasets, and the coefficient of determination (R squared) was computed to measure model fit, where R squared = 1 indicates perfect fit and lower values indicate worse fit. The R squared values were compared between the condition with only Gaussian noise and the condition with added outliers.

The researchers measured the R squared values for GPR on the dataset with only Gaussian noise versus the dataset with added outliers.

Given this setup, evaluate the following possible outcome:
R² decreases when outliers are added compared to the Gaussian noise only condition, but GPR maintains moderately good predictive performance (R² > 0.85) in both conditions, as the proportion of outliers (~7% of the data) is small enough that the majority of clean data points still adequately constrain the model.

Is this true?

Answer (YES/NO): NO